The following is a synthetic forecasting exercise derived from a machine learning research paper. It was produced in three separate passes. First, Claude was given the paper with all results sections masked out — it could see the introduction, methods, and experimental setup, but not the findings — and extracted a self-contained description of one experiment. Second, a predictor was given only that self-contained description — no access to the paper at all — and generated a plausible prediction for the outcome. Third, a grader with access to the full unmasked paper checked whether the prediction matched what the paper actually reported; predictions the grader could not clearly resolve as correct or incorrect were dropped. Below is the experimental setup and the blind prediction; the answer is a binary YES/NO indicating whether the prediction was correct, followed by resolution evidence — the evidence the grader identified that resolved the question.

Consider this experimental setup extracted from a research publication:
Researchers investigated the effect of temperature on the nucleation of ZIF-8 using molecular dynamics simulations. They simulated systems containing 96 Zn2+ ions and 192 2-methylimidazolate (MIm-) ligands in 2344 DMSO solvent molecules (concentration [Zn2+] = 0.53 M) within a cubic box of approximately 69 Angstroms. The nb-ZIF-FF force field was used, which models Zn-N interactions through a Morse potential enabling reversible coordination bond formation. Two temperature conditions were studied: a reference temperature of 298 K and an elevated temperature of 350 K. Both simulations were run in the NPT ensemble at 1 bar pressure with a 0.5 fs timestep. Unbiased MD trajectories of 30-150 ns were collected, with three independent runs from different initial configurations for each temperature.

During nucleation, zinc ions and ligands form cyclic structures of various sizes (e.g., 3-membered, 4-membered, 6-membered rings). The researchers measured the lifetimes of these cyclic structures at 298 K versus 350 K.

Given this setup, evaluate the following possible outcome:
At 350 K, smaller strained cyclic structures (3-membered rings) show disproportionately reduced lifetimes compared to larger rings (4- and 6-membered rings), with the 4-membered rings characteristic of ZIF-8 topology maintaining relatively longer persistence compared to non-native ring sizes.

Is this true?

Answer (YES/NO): YES